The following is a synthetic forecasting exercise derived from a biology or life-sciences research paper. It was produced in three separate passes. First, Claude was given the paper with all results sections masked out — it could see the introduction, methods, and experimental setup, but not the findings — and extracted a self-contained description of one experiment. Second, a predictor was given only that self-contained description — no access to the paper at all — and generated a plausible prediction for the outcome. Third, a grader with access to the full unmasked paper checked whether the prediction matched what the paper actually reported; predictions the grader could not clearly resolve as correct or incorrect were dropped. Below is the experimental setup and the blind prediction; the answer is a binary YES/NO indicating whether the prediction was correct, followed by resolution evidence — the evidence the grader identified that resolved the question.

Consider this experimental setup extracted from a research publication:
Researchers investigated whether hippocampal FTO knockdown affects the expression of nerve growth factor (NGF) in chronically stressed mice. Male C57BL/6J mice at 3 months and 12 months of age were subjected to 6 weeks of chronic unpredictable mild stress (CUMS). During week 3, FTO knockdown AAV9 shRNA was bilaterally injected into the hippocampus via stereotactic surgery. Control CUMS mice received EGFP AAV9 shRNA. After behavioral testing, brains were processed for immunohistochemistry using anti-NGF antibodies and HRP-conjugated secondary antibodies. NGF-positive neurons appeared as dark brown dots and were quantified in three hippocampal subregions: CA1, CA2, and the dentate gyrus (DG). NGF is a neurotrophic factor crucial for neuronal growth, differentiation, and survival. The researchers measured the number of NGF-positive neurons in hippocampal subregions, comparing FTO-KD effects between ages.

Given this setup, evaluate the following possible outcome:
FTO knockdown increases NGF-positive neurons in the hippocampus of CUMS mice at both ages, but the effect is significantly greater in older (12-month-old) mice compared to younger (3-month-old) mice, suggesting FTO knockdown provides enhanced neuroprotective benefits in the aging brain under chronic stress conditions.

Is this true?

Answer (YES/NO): NO